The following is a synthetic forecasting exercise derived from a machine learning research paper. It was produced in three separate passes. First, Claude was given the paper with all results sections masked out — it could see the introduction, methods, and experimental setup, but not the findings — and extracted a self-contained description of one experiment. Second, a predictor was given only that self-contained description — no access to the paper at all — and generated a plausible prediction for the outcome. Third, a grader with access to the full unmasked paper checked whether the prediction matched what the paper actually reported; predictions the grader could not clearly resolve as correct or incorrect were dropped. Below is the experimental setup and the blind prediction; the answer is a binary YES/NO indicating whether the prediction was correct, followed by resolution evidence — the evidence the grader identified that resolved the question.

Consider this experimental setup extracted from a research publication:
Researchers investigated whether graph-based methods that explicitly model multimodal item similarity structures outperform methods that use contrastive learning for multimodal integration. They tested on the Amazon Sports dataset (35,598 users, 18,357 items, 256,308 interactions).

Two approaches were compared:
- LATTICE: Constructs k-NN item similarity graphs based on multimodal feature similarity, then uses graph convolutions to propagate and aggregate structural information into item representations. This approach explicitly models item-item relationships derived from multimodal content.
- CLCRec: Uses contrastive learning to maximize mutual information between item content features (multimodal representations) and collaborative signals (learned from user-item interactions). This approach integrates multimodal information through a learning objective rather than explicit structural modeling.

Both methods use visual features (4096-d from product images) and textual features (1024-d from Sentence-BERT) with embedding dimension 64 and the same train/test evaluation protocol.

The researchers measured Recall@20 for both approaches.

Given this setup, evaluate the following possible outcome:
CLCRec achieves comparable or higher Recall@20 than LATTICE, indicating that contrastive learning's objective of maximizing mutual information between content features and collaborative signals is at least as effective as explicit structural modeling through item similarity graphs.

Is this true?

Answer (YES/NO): NO